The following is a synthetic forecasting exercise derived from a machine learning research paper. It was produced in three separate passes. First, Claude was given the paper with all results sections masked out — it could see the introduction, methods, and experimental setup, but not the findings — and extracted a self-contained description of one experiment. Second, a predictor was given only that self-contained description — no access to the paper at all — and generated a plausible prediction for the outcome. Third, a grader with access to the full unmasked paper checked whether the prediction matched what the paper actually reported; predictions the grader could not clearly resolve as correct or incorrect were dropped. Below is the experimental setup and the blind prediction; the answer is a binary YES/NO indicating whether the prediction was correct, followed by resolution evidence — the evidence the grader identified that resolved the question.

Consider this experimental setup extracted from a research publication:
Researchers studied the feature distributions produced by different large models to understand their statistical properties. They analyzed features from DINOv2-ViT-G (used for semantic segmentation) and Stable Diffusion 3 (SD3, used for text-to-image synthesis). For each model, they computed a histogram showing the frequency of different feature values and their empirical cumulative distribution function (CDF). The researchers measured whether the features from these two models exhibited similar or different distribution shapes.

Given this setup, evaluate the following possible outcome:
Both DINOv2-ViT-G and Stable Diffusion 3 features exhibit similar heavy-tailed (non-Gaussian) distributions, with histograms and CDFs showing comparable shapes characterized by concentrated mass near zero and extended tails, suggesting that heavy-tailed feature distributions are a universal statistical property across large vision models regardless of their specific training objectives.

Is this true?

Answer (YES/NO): NO